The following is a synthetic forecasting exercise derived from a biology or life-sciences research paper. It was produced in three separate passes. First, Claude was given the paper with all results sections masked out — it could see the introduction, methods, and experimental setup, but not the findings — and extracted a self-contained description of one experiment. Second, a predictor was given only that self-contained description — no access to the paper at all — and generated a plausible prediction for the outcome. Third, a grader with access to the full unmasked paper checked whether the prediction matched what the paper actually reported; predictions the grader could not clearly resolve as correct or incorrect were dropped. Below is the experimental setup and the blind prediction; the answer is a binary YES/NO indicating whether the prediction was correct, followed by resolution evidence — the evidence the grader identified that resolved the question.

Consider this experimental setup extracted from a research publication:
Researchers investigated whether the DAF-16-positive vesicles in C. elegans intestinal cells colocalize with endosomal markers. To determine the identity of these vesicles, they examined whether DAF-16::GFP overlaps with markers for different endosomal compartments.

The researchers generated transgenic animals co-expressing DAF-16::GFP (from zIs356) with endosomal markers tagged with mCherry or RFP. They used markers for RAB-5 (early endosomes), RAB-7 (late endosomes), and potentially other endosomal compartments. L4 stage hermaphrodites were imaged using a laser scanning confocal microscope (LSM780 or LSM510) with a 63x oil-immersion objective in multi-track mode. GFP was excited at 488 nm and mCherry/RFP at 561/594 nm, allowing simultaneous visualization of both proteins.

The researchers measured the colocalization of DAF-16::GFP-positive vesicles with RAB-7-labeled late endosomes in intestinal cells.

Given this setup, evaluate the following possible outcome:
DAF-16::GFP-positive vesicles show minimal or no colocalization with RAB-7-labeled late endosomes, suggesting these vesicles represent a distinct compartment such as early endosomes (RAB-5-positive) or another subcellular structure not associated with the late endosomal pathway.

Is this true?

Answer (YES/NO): NO